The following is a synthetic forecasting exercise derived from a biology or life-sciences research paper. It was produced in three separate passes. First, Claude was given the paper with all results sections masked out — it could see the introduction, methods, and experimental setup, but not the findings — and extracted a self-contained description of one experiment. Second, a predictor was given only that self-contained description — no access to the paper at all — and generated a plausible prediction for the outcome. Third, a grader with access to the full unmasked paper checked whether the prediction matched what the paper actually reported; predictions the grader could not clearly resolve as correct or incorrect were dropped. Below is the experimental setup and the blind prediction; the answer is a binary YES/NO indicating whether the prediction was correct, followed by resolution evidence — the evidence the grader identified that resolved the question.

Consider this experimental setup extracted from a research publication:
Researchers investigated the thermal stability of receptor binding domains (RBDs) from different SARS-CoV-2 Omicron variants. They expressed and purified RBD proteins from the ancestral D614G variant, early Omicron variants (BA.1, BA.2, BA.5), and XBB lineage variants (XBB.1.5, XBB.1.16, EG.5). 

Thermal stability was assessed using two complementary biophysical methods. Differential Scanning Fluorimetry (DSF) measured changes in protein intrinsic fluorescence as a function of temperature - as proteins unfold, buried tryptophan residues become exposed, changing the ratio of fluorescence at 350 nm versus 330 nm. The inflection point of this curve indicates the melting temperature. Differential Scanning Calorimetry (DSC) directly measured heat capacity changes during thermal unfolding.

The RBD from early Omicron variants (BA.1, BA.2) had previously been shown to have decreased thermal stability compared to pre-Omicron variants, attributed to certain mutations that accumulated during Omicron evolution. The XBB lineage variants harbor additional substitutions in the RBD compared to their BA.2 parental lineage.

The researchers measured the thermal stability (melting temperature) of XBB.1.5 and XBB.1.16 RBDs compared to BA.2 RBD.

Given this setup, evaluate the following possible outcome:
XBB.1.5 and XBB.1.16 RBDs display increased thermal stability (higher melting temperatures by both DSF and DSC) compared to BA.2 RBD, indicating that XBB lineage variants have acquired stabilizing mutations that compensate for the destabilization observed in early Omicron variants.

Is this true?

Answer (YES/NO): YES